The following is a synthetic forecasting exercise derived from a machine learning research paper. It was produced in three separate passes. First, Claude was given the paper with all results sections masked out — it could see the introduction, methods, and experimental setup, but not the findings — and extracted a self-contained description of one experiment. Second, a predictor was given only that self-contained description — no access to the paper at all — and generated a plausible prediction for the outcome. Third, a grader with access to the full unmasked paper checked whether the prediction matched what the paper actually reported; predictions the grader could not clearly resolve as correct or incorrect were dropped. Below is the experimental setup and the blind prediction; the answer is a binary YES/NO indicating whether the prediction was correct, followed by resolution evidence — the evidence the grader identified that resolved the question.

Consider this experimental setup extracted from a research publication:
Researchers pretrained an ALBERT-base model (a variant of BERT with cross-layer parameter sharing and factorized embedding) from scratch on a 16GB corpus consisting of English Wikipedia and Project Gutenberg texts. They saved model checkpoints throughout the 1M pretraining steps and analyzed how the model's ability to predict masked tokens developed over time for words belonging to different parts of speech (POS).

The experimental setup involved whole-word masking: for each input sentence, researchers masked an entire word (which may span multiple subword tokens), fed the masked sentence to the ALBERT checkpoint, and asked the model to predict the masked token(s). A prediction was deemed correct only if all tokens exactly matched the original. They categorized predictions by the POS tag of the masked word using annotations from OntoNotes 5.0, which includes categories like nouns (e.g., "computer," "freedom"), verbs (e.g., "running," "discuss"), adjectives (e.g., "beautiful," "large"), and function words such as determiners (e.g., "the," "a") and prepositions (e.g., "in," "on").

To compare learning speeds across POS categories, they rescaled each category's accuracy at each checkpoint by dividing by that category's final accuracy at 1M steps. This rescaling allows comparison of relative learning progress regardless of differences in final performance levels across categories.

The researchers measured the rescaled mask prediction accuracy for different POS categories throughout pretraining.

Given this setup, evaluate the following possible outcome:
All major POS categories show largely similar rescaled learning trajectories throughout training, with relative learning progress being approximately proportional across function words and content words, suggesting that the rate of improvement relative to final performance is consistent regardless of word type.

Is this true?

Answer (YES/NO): NO